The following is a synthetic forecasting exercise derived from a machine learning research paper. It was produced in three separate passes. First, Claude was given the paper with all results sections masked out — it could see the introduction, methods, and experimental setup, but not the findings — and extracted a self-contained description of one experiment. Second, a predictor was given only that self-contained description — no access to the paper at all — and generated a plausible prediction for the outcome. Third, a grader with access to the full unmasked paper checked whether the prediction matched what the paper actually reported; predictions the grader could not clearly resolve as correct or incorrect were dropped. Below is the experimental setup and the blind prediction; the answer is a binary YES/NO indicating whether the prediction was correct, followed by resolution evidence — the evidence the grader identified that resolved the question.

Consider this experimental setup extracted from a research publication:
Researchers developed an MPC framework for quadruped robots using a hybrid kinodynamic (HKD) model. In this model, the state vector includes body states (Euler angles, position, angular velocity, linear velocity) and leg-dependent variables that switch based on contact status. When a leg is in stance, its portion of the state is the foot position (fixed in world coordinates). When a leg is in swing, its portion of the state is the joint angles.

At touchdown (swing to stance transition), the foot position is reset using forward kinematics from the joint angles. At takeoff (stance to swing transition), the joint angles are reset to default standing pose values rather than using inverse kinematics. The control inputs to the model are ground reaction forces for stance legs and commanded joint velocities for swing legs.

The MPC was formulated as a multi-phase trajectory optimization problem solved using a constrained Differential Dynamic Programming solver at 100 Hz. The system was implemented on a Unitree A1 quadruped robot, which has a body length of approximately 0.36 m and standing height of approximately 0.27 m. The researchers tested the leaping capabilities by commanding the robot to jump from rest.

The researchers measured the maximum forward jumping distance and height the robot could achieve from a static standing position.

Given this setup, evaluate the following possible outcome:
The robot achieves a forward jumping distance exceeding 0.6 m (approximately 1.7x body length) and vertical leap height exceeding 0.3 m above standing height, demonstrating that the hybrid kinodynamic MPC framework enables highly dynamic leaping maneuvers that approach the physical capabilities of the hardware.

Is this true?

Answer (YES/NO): NO